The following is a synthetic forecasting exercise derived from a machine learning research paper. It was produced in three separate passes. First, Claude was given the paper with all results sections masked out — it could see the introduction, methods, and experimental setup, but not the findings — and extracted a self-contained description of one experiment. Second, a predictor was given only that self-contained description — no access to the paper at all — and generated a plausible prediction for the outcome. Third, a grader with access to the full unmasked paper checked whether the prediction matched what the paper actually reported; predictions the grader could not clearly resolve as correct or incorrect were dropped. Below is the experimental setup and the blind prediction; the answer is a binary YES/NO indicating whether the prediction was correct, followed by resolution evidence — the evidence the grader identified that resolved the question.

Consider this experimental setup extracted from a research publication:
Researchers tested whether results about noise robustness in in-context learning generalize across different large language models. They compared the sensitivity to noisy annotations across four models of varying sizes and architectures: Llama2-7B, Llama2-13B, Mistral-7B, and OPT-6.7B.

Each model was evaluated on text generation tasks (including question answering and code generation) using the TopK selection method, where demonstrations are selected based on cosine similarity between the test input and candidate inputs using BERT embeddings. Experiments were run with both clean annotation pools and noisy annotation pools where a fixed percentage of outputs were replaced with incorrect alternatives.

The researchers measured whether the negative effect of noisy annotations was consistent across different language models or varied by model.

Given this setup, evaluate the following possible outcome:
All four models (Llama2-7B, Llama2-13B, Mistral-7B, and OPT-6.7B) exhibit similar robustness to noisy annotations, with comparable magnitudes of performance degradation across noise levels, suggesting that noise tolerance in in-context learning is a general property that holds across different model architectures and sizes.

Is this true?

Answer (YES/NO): NO